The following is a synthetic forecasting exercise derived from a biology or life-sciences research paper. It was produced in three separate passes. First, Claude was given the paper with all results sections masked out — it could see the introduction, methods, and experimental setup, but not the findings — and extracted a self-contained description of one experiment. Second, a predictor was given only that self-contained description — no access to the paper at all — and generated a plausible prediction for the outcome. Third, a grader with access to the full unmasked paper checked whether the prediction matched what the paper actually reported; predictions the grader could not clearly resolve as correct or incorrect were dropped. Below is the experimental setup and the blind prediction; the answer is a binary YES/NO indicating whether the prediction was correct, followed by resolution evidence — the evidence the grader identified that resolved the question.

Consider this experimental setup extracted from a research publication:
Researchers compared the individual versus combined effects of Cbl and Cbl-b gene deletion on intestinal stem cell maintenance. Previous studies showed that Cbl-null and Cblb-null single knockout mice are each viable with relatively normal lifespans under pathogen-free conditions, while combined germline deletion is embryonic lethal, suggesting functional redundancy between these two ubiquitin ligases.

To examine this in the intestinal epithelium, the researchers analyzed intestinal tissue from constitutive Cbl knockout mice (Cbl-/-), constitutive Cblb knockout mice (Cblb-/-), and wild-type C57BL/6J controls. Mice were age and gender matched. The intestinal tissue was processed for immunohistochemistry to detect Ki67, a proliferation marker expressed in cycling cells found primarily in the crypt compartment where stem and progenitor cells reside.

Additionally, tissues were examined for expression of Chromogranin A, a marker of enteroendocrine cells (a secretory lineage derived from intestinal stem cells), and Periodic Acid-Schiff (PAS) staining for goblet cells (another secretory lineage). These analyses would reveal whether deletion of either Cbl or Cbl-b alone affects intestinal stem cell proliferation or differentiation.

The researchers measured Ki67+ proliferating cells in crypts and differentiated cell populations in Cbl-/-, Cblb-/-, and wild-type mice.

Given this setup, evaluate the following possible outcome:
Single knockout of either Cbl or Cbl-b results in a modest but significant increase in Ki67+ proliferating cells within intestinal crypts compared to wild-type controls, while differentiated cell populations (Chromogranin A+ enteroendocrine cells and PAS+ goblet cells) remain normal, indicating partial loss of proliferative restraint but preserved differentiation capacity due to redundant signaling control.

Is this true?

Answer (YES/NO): NO